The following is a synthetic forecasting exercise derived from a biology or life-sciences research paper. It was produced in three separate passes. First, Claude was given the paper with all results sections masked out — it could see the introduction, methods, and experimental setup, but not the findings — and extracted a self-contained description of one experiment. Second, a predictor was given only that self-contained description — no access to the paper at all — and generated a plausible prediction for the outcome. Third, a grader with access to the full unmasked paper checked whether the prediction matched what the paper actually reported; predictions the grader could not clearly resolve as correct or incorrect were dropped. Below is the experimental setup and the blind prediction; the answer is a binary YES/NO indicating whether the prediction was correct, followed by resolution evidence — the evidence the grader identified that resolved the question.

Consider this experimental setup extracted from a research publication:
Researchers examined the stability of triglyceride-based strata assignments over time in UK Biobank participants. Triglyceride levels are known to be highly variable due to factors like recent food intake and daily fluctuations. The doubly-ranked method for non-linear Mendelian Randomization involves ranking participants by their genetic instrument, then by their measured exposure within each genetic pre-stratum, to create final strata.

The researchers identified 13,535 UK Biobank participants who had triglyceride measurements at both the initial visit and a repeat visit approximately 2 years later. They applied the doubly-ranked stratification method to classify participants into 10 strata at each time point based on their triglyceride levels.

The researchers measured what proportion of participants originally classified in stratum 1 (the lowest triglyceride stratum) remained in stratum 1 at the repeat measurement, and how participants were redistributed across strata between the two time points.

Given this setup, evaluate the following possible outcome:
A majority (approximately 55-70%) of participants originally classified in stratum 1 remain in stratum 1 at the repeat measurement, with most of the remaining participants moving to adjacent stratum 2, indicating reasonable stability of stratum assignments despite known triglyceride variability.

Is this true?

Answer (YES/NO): NO